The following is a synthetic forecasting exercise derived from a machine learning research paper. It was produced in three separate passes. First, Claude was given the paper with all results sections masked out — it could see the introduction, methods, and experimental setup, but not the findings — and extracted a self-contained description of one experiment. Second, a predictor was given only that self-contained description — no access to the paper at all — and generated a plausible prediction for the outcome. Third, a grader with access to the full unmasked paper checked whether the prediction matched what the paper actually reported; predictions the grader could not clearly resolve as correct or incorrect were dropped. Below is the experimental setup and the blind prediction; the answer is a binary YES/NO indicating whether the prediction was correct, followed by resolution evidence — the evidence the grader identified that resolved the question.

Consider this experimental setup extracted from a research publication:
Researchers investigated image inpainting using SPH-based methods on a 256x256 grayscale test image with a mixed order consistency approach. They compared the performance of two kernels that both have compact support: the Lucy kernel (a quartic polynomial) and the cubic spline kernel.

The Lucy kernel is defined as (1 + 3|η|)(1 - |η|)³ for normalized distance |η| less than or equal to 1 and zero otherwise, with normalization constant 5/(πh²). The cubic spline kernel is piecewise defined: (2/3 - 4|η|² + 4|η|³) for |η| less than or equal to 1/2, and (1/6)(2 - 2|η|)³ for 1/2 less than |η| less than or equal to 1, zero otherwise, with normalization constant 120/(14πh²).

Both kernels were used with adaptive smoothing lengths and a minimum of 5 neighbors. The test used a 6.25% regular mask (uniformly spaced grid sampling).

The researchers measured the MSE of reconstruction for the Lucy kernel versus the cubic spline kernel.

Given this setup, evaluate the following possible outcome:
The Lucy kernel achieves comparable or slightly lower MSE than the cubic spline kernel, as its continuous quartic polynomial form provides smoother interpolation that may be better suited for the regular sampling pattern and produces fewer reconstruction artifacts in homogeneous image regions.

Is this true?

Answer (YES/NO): NO